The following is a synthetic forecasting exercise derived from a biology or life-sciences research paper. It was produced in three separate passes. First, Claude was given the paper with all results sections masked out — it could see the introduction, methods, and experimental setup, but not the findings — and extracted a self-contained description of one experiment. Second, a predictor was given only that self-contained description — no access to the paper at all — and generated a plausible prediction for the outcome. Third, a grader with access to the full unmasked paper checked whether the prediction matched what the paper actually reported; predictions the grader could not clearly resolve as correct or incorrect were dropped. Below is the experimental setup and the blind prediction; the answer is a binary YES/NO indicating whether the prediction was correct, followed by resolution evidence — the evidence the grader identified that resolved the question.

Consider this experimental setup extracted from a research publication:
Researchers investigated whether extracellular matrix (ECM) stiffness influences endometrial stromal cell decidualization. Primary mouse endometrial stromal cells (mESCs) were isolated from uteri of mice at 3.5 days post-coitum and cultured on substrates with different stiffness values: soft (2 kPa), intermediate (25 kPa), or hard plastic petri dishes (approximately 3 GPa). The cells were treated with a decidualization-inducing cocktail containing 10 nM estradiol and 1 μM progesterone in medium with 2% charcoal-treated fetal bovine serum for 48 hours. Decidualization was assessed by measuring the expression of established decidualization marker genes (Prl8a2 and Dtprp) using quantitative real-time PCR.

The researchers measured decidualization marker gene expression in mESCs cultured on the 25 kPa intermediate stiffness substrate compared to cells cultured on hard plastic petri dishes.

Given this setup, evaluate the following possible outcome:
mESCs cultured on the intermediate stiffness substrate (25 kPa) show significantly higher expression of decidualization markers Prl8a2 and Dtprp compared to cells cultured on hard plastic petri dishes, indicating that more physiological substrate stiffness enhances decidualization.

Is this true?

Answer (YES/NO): YES